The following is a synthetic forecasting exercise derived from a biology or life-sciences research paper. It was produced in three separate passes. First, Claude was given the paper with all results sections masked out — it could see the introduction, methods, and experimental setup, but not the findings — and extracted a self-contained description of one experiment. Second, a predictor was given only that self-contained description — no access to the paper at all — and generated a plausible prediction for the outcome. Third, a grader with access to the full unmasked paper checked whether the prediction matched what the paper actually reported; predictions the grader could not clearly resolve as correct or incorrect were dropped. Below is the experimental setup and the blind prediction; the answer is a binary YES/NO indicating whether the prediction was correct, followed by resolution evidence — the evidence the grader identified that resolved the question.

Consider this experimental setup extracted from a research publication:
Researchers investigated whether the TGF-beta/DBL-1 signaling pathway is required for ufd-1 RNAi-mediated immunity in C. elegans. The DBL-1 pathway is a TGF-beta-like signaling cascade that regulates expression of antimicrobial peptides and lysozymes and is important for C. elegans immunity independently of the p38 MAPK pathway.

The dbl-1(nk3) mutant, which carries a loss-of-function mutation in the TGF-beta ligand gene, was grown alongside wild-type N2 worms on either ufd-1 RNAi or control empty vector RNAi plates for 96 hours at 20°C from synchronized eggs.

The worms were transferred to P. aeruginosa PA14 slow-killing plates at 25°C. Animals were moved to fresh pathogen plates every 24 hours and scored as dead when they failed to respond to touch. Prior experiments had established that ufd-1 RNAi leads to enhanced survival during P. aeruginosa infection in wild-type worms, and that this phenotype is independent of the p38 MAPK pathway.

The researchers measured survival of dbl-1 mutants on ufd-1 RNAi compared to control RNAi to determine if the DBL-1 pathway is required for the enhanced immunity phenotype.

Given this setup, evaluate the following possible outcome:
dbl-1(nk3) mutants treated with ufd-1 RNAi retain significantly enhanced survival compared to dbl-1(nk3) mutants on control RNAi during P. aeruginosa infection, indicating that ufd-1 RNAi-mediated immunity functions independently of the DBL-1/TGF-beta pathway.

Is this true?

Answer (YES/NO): NO